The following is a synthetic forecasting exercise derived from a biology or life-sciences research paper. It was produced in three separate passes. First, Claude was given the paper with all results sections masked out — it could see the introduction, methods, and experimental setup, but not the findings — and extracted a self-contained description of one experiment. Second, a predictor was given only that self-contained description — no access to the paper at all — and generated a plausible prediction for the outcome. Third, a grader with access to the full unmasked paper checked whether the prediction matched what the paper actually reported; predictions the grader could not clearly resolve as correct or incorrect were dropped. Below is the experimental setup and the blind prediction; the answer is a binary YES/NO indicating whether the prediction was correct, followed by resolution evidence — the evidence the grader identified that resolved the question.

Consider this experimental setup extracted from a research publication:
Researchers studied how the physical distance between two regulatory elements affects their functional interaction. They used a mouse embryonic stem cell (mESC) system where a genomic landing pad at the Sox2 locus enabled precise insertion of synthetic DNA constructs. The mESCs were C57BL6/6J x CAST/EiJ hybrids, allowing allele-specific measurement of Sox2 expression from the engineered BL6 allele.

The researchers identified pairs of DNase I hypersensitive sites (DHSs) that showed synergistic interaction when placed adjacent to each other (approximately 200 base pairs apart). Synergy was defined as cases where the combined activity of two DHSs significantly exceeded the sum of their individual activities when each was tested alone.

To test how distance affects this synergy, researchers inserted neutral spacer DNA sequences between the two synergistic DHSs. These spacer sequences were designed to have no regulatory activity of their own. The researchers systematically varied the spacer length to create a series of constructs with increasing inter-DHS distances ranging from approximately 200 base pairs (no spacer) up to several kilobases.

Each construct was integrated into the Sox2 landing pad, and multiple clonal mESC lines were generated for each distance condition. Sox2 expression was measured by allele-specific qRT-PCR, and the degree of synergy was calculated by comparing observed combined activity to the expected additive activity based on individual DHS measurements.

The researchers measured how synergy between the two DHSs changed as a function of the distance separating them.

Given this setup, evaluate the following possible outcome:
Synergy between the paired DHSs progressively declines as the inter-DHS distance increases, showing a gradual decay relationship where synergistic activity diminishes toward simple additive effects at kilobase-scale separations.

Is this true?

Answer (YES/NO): YES